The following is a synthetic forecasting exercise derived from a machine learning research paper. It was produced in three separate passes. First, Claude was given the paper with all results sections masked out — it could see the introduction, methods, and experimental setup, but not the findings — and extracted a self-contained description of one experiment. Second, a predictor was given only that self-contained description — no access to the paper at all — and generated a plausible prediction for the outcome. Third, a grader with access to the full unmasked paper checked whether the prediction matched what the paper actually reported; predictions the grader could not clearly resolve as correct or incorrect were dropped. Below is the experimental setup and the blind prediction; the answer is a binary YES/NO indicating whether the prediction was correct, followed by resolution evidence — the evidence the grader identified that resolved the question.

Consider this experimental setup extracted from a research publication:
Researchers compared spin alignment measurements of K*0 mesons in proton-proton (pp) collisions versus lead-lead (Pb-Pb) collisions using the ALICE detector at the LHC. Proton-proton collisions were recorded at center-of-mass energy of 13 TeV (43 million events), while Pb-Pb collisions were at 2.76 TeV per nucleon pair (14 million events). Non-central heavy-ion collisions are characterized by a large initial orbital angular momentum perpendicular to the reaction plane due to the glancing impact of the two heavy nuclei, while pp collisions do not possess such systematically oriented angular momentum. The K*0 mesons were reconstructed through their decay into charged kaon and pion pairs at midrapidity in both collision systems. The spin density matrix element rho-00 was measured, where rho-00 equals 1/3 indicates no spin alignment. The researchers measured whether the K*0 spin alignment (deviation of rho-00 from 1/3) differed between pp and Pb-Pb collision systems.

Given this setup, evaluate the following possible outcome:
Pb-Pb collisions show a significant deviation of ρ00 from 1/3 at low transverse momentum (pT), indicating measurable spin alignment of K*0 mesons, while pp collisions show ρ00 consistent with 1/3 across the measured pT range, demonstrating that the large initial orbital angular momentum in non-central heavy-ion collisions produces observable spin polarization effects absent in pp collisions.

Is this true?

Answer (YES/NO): YES